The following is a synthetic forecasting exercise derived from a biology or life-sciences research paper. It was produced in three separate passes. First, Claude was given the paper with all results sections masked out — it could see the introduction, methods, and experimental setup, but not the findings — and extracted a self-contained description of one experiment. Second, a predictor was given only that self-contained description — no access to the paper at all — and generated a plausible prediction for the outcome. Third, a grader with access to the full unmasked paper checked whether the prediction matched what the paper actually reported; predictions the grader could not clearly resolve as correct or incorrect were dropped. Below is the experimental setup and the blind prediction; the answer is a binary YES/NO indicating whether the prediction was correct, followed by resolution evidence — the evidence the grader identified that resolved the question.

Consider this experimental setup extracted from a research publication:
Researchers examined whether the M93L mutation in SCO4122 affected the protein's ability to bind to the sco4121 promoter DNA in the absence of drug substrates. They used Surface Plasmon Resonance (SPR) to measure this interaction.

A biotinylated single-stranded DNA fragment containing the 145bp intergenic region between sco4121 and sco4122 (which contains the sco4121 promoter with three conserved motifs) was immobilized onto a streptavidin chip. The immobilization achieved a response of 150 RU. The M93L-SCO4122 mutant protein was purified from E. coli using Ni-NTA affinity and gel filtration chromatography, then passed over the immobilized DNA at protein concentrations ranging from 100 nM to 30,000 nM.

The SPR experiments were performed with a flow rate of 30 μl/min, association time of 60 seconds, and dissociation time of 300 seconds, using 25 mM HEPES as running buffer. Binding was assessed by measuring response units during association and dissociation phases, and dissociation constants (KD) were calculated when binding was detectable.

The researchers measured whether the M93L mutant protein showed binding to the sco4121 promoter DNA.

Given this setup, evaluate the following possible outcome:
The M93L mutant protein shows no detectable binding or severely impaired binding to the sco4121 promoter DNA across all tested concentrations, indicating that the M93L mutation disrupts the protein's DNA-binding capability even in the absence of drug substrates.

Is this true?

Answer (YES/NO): NO